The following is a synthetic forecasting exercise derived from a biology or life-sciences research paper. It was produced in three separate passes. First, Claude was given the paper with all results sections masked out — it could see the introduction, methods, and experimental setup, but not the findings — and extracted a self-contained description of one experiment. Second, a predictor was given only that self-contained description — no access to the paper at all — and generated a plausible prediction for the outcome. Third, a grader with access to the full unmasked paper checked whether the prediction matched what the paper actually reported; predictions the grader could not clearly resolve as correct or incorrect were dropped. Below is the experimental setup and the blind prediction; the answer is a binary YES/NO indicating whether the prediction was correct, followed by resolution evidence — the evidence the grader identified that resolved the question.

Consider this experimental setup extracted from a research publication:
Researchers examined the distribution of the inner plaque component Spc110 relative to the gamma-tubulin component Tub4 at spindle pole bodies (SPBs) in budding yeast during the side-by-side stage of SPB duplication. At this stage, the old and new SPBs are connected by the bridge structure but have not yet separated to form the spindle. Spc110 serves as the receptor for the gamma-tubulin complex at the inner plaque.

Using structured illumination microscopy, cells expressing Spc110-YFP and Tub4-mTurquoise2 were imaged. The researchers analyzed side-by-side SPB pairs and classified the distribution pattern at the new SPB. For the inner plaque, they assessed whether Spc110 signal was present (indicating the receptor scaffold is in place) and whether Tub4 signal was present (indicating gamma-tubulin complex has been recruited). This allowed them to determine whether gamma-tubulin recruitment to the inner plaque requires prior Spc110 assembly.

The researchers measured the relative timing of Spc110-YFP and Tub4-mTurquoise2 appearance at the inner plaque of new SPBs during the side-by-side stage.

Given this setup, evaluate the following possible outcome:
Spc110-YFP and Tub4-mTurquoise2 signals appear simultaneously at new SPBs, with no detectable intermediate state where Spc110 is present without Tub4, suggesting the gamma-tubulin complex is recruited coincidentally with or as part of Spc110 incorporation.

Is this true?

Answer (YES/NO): NO